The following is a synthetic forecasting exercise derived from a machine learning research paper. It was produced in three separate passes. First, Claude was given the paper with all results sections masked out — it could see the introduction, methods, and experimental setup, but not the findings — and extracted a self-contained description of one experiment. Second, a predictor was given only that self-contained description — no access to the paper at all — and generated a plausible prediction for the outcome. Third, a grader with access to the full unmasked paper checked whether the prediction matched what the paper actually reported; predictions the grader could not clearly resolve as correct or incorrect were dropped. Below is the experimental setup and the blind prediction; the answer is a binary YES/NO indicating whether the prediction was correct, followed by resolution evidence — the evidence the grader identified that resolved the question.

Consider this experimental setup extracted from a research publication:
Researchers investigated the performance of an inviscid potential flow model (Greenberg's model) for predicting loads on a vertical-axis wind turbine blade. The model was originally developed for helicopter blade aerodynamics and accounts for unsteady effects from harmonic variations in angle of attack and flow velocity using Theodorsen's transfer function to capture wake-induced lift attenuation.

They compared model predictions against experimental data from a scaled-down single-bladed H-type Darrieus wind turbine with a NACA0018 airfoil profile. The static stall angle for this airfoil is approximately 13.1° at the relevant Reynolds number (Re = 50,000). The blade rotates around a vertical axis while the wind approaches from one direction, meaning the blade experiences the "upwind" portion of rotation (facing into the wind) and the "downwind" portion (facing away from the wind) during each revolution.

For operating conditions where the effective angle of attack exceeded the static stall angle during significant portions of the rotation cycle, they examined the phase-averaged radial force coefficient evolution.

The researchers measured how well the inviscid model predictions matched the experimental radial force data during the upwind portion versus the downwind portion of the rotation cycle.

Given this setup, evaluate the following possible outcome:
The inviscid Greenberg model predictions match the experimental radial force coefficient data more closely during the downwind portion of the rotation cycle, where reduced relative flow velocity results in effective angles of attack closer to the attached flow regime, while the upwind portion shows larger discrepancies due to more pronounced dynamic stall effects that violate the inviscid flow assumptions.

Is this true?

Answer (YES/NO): NO